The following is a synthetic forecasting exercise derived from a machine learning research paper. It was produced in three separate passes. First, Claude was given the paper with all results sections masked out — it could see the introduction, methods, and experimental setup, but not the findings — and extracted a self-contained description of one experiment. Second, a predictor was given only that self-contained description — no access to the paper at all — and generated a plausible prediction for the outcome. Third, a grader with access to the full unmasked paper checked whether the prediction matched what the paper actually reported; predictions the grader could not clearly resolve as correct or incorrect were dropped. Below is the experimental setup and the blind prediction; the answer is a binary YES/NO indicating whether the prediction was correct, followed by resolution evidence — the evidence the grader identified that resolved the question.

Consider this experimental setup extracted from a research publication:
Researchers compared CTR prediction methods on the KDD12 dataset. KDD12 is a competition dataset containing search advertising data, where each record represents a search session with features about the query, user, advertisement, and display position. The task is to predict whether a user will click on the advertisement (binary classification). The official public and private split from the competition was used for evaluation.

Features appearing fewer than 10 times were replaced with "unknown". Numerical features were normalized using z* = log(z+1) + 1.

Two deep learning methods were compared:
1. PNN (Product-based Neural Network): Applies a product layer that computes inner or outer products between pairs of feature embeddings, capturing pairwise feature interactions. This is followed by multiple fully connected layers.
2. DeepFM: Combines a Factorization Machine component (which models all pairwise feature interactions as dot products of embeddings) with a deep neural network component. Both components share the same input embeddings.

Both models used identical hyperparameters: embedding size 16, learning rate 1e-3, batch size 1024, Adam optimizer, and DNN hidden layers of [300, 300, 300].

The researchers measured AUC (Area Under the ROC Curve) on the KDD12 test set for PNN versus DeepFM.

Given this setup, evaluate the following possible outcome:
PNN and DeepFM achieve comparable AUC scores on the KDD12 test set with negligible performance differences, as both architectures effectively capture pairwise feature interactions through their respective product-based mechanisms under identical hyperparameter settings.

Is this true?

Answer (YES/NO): NO